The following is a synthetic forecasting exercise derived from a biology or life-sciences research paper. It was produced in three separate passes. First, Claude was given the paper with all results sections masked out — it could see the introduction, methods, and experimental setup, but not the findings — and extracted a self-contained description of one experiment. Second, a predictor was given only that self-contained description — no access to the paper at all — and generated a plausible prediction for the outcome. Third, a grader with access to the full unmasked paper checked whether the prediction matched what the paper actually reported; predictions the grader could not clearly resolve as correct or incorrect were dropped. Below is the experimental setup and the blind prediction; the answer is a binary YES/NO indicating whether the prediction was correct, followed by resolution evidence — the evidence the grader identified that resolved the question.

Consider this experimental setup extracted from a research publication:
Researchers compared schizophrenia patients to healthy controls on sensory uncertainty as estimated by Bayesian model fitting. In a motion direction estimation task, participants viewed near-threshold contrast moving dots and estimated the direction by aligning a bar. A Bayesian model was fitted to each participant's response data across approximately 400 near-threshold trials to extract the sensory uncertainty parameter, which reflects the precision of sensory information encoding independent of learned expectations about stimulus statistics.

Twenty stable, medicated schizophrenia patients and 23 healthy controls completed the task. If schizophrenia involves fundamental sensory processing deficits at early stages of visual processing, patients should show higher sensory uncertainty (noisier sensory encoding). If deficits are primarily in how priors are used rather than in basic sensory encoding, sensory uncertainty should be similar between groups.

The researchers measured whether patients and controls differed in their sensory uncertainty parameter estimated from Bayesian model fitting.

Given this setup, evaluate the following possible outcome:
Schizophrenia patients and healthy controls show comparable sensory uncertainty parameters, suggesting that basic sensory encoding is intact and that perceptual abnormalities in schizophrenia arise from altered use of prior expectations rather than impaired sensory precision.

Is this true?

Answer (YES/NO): YES